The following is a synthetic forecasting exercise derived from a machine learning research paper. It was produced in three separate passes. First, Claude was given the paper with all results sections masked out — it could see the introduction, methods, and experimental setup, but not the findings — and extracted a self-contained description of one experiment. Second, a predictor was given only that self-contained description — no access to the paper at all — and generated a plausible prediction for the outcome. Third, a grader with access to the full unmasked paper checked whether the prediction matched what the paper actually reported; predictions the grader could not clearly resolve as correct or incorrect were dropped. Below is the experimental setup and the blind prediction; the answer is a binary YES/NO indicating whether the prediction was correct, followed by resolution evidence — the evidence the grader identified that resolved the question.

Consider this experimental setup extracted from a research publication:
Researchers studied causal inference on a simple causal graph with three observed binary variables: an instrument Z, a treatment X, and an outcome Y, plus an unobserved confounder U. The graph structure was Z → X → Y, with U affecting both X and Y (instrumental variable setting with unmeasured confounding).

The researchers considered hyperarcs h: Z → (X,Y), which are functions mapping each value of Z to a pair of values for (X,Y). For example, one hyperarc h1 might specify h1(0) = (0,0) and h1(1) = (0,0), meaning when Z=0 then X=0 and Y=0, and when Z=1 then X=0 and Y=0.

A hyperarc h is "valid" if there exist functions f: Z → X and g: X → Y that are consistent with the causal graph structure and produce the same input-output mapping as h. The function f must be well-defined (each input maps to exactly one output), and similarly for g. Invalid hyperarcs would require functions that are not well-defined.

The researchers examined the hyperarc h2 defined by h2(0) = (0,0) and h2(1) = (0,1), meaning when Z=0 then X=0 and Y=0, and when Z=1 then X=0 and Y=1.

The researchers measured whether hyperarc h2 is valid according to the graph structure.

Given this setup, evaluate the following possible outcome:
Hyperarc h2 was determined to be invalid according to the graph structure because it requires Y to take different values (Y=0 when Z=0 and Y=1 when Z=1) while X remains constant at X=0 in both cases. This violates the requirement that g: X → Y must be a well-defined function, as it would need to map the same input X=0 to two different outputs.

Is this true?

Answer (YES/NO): YES